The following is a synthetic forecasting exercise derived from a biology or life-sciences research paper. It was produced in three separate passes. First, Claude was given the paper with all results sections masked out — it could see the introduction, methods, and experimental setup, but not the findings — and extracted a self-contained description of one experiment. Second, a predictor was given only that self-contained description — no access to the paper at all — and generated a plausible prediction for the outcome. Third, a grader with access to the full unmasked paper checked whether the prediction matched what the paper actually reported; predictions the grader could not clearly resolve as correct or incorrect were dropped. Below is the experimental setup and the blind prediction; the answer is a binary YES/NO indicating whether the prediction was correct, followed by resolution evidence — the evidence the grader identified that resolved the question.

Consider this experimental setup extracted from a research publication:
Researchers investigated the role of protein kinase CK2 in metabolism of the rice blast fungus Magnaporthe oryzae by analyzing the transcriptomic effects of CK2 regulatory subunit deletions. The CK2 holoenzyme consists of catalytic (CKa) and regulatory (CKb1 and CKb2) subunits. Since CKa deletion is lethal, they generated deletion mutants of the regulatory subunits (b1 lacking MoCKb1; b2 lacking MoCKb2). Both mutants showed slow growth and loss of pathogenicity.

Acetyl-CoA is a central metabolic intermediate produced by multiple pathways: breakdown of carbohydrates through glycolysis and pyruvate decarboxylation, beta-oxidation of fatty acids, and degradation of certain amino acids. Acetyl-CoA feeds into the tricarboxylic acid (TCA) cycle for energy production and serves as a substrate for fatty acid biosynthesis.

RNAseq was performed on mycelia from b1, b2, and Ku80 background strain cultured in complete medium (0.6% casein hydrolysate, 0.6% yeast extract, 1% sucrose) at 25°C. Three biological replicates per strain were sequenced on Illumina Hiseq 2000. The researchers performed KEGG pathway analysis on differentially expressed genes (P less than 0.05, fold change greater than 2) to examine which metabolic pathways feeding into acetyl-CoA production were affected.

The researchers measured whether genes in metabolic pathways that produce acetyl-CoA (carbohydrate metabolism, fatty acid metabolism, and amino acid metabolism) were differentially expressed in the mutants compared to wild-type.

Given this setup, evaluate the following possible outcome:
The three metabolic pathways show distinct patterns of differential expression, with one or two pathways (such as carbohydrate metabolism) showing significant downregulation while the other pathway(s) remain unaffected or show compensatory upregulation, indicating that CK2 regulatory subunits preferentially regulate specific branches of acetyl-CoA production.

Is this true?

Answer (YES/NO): NO